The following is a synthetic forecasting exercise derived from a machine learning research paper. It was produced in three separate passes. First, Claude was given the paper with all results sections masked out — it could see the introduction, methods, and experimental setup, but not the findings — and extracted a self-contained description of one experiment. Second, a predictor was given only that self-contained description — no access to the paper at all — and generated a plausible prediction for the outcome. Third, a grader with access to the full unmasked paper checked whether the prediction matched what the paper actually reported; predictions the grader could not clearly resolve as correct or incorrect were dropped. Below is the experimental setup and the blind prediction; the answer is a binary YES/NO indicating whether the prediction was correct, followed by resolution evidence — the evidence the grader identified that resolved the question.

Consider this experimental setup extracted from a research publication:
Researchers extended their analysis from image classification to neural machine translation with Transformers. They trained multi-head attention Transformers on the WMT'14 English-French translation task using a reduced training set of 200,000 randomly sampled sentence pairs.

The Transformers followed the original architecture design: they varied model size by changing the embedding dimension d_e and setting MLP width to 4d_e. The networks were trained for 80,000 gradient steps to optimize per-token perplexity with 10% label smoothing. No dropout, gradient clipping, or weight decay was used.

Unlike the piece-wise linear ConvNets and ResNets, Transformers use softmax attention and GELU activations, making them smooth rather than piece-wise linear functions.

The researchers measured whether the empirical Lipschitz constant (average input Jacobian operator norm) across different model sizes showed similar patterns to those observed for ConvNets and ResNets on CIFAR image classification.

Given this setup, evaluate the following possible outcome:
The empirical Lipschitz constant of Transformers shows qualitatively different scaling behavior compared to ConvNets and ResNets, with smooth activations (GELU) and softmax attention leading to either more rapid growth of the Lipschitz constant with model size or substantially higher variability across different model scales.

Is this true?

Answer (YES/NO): NO